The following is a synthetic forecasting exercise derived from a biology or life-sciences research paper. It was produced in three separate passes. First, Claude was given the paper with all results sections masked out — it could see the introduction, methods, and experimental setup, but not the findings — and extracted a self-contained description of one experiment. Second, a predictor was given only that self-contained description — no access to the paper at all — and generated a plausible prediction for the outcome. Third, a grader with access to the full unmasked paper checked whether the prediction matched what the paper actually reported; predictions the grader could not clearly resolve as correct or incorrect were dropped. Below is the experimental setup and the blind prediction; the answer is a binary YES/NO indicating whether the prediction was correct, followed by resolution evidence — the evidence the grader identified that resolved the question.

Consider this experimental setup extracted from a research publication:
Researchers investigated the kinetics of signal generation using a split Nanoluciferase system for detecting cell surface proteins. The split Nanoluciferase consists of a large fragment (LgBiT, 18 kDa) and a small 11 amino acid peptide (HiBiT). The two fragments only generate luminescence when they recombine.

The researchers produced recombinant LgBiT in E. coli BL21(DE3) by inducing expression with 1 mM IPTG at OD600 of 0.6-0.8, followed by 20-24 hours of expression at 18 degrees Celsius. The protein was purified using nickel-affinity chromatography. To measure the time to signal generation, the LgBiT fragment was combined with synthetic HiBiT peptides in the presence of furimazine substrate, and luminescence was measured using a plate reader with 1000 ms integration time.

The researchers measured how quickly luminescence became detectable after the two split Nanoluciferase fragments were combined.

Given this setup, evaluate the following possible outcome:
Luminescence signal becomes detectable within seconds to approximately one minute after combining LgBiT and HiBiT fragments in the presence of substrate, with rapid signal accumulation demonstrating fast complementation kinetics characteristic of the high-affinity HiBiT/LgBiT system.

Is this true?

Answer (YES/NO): YES